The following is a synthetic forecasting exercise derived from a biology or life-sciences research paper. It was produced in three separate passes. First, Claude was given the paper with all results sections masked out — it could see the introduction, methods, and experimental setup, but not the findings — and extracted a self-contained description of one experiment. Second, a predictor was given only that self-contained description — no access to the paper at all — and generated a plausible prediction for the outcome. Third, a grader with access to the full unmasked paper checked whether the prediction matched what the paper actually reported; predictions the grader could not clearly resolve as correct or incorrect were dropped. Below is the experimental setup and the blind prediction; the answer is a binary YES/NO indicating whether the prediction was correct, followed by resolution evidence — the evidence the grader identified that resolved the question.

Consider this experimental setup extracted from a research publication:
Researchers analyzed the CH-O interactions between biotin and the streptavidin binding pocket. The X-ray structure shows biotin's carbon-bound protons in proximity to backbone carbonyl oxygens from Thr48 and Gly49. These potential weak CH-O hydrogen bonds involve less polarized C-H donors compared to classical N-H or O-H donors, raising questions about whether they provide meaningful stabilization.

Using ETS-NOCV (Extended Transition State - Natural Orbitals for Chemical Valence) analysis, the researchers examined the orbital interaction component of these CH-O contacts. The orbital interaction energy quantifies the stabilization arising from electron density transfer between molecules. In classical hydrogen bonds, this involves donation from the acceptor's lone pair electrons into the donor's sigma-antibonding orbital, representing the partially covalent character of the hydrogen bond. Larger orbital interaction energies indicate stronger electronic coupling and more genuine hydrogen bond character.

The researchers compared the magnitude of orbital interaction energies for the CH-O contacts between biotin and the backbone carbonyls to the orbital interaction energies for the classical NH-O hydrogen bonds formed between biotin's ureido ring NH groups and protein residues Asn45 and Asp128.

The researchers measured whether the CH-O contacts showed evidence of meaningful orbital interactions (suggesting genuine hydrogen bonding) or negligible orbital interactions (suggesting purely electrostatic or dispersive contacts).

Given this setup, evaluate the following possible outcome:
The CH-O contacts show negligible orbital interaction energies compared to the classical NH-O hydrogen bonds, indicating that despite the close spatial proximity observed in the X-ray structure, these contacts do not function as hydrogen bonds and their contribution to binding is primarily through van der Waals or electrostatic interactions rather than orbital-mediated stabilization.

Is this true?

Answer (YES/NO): NO